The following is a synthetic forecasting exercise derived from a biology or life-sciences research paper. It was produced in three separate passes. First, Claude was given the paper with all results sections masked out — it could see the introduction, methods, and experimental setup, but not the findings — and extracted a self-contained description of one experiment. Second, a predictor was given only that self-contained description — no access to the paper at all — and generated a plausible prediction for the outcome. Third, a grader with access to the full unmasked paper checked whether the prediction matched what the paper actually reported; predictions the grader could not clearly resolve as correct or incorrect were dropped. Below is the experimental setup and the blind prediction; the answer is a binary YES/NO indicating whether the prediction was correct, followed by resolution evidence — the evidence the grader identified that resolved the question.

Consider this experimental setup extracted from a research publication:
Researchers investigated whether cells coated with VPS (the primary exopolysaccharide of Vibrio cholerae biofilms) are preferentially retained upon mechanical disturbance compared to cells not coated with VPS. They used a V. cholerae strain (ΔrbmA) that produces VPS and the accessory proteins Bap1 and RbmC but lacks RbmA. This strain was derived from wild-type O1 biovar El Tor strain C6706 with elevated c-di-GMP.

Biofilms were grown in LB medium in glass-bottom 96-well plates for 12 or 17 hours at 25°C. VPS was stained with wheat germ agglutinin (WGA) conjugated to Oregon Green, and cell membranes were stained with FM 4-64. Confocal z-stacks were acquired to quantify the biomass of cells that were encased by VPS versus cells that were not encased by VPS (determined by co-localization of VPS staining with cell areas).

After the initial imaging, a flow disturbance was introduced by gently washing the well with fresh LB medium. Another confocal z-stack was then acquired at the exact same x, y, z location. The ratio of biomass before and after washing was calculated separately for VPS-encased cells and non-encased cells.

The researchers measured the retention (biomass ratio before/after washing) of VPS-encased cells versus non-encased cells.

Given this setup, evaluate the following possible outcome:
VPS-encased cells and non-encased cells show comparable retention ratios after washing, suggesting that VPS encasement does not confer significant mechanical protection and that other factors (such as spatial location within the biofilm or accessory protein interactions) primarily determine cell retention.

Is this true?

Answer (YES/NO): NO